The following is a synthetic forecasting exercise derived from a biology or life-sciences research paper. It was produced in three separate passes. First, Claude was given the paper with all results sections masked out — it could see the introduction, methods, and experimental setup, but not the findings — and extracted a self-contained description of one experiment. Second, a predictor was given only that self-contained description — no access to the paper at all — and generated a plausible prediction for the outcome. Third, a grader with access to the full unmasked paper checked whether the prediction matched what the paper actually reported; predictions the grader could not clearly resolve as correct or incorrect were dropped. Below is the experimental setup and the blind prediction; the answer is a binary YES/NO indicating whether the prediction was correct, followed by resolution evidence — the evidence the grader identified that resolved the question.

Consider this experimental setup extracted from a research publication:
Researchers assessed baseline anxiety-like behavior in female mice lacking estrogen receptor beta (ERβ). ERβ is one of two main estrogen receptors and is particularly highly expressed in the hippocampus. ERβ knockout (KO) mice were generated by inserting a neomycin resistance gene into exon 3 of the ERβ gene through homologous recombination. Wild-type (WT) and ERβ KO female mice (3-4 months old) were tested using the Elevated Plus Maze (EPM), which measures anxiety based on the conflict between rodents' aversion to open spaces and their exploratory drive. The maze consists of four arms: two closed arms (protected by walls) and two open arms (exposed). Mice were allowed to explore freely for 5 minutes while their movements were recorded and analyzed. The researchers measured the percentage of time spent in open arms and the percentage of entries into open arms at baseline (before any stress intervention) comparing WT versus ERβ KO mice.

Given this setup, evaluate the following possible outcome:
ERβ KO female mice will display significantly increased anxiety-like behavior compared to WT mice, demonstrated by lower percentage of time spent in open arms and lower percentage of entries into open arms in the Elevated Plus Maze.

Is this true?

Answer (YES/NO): YES